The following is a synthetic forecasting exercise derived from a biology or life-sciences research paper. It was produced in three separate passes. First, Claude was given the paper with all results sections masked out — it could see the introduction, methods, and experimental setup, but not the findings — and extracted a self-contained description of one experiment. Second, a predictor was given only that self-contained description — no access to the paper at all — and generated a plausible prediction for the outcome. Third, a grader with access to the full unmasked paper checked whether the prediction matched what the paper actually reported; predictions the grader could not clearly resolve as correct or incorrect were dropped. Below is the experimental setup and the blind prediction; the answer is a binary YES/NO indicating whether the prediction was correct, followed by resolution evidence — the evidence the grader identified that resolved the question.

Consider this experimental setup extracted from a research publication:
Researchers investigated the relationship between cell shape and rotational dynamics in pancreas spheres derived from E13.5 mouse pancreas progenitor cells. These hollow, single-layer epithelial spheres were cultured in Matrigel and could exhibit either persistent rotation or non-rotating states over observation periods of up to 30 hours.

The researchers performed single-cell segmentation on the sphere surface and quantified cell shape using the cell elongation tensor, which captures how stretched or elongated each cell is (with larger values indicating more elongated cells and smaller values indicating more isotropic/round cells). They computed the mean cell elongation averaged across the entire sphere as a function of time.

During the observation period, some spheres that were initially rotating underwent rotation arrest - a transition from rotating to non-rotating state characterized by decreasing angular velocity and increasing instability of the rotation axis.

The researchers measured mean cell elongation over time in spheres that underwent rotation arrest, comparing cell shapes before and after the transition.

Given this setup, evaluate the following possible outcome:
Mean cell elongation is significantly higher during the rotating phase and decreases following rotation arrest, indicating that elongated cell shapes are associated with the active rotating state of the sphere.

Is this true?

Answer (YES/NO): YES